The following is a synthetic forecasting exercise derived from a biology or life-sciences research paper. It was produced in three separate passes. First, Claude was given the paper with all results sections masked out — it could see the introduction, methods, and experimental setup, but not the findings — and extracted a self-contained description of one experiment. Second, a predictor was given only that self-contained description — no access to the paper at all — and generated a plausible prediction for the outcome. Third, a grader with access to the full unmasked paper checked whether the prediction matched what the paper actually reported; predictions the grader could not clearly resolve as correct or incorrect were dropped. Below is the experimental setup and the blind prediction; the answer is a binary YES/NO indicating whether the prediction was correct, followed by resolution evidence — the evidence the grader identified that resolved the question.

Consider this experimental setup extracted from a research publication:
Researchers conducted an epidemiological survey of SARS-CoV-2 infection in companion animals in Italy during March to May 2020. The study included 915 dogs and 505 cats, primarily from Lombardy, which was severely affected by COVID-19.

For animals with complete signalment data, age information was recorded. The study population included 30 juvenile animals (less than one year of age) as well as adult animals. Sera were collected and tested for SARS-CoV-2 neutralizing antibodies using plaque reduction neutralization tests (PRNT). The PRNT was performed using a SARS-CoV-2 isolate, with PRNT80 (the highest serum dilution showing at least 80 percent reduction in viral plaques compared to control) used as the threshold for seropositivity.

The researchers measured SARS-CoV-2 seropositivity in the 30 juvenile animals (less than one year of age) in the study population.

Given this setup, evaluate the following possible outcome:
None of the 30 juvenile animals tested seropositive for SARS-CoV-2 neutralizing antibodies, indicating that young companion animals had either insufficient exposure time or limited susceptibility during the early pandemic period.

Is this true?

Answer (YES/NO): YES